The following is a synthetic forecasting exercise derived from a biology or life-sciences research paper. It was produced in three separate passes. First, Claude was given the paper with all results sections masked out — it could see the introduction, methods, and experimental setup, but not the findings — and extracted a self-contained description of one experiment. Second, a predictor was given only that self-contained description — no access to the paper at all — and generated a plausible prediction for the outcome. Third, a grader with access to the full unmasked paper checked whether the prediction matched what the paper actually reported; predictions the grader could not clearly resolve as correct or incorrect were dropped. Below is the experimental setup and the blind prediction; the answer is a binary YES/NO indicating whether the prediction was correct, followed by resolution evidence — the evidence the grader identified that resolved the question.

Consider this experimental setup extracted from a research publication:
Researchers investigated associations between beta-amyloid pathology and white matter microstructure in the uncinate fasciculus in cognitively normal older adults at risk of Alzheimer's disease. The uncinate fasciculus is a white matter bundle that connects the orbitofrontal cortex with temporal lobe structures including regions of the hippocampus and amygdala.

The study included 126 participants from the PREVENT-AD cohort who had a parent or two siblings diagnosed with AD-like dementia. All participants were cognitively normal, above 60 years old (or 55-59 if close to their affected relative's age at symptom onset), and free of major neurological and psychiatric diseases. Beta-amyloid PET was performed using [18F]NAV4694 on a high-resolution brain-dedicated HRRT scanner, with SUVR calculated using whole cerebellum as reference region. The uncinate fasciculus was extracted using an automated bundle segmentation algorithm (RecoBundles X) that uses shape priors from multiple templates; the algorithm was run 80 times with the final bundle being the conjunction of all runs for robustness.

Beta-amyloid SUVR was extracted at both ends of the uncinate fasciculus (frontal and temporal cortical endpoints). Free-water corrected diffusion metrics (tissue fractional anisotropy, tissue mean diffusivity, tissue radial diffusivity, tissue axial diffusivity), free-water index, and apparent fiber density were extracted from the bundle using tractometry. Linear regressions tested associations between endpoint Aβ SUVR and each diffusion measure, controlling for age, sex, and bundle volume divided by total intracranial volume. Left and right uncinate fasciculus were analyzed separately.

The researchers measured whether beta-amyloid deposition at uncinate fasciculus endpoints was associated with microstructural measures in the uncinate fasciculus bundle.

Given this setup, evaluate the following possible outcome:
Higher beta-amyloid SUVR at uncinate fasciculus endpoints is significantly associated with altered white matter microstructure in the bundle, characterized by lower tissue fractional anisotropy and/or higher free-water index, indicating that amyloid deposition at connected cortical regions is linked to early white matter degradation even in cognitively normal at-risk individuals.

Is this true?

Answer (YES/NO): NO